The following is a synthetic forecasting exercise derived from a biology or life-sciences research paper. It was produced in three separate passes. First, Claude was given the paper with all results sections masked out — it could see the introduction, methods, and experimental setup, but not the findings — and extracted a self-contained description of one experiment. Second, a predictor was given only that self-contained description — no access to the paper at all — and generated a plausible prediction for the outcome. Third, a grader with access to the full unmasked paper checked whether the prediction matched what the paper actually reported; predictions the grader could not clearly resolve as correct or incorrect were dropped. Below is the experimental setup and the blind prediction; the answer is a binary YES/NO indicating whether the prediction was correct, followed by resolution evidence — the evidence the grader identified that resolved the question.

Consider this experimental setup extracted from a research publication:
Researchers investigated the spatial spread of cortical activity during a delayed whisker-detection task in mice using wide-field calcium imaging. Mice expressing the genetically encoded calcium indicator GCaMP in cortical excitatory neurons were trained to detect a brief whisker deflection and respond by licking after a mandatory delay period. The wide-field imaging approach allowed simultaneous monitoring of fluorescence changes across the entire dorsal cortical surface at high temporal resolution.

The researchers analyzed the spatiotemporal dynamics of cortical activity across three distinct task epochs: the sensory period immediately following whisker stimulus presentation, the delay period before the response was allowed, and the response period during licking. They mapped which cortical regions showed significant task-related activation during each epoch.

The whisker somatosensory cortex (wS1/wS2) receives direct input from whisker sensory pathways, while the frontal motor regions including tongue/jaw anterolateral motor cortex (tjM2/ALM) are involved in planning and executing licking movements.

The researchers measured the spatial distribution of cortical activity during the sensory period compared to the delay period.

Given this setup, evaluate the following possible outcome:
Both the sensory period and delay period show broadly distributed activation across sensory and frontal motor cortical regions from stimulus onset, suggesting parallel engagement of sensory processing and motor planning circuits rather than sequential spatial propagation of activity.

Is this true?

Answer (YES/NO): NO